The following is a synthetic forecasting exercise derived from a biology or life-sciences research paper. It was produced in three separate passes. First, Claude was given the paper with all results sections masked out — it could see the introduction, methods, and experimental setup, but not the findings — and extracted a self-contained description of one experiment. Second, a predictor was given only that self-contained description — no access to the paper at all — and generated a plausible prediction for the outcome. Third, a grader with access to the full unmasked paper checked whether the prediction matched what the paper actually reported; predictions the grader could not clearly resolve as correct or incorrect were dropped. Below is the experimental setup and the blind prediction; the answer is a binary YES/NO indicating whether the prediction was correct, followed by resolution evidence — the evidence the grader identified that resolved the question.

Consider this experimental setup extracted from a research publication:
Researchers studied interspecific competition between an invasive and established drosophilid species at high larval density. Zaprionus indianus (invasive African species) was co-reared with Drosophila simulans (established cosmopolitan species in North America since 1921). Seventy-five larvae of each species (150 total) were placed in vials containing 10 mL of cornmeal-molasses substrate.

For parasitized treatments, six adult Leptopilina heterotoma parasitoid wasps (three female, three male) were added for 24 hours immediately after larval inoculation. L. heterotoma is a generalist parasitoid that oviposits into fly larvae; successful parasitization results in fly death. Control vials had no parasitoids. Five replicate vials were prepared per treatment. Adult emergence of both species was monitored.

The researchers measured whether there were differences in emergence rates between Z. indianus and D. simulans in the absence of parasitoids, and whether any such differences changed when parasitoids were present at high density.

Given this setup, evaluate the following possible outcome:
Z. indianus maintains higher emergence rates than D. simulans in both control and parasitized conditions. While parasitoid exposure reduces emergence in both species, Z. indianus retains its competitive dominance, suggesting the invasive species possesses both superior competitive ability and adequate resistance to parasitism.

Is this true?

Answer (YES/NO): NO